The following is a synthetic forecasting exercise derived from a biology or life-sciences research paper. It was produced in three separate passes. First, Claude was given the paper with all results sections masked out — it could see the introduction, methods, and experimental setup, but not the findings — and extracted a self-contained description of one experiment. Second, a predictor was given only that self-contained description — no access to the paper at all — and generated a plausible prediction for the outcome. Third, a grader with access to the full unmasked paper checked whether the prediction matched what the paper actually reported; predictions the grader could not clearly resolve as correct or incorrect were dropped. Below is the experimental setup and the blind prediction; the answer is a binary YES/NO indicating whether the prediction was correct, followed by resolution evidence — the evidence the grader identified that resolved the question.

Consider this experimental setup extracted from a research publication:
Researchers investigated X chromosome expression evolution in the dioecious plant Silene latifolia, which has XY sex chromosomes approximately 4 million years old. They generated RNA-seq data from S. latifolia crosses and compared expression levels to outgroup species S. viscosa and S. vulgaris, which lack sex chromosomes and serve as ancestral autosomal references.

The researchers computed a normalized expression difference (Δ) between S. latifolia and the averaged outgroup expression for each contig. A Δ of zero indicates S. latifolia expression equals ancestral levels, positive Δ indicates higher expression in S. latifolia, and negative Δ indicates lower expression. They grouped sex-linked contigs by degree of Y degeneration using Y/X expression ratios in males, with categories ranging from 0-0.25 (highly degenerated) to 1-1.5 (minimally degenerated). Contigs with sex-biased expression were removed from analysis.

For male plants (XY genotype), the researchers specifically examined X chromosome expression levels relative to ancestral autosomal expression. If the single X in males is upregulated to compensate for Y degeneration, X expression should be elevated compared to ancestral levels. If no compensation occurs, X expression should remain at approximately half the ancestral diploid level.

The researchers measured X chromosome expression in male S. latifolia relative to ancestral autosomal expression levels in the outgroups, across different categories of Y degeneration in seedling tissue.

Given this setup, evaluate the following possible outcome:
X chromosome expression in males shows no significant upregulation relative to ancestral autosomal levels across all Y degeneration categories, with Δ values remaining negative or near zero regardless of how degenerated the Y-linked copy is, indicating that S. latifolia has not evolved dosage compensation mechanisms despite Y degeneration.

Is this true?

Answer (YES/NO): NO